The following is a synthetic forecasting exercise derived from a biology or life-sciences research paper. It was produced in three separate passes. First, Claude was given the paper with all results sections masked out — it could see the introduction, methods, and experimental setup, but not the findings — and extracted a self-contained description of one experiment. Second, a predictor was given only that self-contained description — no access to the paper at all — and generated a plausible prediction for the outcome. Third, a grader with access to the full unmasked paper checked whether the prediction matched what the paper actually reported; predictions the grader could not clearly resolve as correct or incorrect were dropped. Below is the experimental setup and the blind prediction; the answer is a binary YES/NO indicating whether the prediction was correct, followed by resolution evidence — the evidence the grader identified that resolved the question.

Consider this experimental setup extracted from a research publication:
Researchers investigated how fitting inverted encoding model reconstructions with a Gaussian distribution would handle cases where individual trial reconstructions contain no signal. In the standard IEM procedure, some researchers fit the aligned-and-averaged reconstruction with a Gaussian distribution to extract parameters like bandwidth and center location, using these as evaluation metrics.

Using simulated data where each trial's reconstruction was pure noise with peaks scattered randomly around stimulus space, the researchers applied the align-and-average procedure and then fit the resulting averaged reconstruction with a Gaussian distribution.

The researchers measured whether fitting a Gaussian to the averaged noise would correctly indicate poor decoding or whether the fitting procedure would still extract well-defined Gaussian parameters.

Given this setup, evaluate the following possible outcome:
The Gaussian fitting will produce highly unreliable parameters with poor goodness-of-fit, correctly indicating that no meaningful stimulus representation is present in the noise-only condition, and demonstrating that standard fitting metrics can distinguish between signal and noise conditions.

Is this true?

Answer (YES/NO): NO